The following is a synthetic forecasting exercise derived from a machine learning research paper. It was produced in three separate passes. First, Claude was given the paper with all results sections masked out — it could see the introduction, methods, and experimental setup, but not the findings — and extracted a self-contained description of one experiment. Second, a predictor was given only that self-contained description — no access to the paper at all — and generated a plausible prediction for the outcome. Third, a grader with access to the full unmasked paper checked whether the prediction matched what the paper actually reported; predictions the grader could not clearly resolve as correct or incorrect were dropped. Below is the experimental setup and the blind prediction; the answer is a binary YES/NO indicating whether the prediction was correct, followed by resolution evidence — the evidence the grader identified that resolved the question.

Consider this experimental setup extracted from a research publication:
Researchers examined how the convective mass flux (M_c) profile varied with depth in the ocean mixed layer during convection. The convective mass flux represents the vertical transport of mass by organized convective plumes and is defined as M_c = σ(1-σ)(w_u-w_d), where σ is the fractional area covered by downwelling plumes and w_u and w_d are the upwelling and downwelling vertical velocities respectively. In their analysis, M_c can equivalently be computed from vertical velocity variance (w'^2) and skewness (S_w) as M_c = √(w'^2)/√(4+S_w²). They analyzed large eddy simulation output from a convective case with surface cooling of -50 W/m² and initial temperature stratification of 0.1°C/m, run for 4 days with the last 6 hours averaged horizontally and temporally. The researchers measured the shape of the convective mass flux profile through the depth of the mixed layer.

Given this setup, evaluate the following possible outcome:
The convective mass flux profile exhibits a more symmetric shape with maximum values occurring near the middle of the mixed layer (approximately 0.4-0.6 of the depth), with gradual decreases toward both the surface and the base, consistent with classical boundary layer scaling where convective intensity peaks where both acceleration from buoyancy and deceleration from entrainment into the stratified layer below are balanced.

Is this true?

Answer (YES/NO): NO